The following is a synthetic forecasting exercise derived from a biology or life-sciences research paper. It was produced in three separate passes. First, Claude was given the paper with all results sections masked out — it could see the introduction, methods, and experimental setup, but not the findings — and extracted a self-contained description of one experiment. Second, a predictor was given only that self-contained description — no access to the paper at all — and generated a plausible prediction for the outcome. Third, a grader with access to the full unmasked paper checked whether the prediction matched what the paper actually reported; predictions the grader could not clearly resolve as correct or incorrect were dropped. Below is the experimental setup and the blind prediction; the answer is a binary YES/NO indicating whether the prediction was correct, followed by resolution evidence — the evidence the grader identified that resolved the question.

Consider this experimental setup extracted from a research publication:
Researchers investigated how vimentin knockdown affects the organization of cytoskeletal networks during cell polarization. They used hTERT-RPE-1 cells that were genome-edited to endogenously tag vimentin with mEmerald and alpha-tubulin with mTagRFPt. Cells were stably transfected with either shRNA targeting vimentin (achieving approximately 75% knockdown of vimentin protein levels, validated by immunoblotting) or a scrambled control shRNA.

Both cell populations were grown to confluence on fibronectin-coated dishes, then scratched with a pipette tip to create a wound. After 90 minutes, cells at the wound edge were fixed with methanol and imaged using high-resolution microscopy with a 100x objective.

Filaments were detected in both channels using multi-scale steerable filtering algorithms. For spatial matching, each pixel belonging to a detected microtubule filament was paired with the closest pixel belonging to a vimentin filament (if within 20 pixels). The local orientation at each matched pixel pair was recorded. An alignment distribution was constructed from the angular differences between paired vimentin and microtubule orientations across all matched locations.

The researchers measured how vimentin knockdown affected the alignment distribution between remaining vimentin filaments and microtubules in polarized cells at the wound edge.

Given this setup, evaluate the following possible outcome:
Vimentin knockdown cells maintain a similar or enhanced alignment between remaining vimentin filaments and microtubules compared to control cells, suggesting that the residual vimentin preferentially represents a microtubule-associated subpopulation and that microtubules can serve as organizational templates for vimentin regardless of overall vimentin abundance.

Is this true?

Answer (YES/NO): NO